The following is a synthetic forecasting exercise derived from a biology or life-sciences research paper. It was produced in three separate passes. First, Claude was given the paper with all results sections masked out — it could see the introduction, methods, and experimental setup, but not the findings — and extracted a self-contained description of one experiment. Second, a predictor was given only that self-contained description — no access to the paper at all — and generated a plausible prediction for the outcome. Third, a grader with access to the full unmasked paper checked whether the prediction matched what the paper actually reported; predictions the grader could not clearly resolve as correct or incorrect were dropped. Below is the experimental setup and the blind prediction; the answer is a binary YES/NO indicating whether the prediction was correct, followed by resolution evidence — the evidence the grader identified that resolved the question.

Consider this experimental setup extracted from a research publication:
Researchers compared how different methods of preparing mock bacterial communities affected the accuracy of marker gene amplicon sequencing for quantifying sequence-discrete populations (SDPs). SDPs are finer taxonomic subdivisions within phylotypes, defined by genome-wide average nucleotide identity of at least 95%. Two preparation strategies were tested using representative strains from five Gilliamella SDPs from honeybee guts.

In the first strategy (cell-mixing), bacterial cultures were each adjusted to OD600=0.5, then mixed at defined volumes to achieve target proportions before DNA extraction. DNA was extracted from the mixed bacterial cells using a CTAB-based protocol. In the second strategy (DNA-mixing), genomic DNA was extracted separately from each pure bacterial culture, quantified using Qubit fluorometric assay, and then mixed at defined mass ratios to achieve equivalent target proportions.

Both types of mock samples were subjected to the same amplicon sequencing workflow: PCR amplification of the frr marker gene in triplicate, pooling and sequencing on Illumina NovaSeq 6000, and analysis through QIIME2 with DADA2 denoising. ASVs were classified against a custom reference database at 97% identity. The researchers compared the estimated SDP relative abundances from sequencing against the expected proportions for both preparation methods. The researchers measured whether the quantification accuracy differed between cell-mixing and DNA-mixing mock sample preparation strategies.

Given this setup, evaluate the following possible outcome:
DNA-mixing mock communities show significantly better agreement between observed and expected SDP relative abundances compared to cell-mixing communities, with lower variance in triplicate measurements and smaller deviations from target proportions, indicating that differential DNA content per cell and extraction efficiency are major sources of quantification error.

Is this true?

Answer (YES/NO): NO